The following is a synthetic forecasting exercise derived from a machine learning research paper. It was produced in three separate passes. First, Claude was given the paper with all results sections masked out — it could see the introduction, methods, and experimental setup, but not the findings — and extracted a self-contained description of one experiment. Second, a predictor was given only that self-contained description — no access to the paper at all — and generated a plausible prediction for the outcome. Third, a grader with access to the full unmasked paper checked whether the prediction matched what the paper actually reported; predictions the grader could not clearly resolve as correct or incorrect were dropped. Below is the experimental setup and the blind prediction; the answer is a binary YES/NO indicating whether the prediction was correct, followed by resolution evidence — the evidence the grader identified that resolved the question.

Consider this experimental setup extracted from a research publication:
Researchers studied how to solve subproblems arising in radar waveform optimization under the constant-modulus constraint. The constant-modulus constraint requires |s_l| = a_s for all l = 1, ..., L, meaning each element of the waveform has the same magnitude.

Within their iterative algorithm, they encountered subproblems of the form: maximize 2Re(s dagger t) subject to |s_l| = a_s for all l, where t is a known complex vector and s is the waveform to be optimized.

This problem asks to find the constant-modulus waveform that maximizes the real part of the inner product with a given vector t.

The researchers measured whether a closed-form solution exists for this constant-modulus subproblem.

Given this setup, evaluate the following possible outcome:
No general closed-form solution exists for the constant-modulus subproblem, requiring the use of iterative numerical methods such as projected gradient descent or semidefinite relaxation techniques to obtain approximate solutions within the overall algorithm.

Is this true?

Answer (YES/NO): NO